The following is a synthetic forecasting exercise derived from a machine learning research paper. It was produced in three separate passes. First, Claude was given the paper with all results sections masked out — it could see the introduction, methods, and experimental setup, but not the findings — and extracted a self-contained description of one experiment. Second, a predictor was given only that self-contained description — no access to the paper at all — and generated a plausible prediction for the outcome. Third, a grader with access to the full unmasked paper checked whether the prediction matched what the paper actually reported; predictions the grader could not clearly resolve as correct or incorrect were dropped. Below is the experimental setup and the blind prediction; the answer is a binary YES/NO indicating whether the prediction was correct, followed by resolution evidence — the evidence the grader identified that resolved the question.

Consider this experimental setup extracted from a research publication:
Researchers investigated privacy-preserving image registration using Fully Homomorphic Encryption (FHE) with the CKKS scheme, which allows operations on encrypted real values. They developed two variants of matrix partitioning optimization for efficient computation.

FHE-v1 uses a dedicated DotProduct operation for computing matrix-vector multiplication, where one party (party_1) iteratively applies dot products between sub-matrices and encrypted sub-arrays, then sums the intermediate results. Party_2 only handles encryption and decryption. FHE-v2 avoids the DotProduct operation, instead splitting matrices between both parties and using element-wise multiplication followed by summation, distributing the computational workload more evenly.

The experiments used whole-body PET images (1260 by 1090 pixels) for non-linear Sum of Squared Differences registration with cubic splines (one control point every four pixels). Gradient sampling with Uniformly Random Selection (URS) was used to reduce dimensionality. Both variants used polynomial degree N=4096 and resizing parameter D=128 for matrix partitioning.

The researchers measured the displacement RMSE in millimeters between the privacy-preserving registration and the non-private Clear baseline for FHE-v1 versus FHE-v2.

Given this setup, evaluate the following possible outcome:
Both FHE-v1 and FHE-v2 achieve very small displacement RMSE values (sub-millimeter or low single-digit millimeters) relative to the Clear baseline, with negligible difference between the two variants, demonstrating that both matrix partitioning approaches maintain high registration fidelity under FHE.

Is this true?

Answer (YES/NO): NO